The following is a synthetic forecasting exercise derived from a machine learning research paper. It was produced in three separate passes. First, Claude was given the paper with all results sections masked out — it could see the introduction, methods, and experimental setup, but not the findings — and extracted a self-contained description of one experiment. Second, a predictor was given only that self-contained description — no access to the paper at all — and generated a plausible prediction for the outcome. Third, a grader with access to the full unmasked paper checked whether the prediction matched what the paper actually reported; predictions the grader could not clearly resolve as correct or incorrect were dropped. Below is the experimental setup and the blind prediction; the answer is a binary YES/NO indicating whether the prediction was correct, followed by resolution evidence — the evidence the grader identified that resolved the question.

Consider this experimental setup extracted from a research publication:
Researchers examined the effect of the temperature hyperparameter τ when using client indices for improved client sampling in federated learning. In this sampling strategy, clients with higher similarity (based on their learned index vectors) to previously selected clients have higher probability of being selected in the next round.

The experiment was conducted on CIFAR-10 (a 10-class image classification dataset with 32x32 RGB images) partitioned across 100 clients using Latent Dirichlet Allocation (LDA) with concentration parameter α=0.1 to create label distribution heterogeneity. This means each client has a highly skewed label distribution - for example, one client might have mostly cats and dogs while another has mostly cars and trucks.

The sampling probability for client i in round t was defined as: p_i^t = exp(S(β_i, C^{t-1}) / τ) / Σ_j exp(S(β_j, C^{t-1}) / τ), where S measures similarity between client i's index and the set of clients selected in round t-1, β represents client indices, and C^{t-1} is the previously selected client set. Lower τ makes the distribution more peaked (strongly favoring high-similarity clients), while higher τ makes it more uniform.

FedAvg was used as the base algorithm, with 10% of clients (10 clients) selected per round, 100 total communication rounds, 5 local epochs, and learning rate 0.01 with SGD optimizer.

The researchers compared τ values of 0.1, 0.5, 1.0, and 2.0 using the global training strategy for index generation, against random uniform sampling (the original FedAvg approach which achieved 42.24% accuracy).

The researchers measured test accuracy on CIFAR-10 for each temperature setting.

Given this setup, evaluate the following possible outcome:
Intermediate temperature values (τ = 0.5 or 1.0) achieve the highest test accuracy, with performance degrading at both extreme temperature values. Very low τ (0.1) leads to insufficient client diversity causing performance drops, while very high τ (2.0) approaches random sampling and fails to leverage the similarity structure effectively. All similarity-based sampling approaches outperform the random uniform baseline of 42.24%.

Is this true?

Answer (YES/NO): NO